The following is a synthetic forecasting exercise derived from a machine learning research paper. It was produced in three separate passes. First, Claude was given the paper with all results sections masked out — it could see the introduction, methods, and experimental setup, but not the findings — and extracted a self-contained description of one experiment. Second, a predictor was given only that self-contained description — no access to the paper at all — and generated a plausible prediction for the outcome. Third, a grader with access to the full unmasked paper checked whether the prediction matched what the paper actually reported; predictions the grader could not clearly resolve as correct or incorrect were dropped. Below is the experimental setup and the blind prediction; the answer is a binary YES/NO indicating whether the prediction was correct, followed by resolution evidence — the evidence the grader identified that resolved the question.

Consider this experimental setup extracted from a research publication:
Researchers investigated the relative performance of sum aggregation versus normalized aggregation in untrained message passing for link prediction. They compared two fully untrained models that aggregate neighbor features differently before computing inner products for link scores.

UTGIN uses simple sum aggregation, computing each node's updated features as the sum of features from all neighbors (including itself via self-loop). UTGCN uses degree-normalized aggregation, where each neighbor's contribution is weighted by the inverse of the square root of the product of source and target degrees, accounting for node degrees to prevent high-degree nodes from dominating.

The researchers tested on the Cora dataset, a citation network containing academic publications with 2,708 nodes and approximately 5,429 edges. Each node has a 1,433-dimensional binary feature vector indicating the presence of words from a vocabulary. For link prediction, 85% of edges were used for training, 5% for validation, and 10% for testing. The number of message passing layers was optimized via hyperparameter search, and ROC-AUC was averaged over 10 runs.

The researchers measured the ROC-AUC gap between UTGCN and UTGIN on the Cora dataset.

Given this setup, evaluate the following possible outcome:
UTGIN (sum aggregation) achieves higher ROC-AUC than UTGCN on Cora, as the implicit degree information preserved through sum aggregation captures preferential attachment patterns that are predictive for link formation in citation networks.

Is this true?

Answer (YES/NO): NO